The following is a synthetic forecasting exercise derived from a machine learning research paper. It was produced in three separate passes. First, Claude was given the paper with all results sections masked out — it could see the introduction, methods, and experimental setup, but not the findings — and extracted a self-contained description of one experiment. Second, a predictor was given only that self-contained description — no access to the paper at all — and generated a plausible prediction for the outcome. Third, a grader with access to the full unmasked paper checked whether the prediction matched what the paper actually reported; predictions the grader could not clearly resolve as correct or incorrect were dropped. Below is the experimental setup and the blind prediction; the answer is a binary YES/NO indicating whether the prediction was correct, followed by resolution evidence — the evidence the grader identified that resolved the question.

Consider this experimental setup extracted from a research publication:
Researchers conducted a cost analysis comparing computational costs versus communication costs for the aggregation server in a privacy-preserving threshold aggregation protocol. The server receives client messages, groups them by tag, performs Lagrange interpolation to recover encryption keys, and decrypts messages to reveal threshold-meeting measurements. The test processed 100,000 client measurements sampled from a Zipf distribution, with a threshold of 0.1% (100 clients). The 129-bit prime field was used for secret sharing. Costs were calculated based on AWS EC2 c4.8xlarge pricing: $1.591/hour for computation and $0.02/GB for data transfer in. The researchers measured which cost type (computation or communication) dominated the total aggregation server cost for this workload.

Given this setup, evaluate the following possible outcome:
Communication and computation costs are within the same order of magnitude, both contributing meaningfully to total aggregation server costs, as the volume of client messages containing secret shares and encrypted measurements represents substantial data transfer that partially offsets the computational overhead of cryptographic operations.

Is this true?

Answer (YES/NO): NO